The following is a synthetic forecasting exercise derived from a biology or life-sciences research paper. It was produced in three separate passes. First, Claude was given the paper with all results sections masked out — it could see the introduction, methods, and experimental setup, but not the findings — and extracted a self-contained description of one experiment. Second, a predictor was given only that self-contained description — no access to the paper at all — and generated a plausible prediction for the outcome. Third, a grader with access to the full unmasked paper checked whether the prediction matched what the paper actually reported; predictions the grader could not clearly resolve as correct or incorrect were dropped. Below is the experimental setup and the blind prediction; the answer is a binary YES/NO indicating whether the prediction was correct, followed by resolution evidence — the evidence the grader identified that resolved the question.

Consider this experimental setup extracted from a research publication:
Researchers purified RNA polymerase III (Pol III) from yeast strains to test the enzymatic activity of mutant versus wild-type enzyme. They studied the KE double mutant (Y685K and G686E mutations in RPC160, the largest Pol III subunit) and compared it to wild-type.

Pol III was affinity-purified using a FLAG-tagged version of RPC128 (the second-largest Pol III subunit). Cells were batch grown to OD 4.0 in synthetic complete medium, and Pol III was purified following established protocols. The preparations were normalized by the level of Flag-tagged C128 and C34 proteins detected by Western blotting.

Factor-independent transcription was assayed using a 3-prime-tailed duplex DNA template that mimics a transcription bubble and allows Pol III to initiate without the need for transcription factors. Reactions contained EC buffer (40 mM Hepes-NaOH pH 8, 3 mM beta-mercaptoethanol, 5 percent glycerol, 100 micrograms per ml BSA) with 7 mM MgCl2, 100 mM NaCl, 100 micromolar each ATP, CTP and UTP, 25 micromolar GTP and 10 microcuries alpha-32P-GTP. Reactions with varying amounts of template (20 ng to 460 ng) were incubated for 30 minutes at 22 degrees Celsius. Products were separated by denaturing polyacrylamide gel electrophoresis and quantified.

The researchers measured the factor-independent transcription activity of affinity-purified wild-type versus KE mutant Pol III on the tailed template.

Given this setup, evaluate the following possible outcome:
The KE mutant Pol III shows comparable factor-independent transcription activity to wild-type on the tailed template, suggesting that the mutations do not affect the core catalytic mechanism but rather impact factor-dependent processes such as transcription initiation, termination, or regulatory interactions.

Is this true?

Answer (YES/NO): NO